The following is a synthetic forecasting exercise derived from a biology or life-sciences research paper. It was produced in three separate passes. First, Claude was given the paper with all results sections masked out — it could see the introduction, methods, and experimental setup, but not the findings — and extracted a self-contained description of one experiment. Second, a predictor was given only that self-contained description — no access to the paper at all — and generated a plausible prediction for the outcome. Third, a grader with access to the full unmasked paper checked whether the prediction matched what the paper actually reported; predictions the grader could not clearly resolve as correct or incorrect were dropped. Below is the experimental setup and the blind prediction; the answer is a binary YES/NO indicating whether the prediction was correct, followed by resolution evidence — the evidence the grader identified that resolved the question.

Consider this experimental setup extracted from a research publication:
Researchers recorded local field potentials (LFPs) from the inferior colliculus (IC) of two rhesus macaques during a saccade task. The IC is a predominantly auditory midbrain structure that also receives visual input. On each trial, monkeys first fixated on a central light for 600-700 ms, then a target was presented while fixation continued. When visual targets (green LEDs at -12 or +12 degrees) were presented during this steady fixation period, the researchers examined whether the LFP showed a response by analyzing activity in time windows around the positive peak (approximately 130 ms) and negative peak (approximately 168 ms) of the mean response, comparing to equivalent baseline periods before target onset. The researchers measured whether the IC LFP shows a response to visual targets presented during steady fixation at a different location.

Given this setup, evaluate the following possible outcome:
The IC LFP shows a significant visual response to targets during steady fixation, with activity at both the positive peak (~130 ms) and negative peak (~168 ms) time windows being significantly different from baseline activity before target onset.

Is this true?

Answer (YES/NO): NO